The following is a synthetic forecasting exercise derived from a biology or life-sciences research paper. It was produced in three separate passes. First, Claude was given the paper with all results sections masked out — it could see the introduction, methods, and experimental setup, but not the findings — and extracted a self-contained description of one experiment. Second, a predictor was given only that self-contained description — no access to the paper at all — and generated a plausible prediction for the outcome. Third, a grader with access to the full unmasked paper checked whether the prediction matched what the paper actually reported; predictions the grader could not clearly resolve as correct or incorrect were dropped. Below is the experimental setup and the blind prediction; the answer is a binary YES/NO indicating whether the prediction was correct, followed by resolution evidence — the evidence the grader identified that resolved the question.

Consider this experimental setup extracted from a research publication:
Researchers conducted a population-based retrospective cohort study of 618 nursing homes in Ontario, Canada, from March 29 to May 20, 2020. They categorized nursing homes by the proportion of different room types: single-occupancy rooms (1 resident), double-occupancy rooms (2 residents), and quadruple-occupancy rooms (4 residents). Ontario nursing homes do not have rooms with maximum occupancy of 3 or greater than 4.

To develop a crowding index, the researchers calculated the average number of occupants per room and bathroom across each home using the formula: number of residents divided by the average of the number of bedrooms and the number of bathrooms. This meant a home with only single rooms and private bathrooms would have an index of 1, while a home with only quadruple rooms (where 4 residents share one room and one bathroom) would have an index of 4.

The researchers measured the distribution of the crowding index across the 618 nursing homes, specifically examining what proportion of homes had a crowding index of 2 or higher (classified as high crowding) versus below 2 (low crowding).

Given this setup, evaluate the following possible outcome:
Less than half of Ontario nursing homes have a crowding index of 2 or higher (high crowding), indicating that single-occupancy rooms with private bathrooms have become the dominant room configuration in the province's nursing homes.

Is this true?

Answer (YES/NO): NO